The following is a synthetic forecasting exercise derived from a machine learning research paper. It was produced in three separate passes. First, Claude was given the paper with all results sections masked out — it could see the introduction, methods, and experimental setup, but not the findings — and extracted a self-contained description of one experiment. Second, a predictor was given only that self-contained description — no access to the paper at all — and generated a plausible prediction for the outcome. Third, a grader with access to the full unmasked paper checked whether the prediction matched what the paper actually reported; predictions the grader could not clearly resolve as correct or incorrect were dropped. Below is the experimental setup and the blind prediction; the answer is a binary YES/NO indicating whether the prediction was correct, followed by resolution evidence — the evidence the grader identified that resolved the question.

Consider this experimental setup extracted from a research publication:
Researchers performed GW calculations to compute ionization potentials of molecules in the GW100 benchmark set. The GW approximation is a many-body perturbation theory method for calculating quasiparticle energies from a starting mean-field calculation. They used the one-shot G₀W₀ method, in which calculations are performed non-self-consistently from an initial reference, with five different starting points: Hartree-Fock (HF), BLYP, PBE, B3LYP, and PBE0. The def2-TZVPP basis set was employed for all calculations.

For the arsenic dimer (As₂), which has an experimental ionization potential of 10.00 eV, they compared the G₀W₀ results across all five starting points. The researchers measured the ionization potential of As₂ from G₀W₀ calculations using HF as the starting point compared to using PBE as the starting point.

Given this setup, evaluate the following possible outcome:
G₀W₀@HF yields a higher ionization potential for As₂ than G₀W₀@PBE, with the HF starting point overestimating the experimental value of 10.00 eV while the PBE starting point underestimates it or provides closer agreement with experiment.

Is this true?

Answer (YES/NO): NO